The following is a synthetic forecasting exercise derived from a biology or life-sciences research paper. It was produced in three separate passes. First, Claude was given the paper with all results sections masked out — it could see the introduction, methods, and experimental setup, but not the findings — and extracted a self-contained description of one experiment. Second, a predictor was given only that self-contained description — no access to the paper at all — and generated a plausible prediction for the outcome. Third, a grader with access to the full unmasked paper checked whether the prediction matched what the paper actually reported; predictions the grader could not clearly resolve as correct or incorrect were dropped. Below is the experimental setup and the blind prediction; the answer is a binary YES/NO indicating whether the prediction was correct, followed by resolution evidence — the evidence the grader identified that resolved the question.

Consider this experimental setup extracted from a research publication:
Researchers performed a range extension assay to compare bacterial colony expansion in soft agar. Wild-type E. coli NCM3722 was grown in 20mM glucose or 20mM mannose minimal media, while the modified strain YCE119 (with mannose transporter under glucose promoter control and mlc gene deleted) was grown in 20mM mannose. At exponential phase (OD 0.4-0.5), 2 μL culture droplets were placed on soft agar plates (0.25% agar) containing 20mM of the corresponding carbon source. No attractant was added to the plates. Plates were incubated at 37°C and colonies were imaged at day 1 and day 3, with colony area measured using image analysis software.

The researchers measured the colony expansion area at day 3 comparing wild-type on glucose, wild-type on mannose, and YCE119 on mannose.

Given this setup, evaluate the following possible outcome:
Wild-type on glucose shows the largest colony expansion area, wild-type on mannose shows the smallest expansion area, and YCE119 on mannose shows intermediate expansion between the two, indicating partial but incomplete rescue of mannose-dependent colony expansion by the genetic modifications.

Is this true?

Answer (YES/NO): NO